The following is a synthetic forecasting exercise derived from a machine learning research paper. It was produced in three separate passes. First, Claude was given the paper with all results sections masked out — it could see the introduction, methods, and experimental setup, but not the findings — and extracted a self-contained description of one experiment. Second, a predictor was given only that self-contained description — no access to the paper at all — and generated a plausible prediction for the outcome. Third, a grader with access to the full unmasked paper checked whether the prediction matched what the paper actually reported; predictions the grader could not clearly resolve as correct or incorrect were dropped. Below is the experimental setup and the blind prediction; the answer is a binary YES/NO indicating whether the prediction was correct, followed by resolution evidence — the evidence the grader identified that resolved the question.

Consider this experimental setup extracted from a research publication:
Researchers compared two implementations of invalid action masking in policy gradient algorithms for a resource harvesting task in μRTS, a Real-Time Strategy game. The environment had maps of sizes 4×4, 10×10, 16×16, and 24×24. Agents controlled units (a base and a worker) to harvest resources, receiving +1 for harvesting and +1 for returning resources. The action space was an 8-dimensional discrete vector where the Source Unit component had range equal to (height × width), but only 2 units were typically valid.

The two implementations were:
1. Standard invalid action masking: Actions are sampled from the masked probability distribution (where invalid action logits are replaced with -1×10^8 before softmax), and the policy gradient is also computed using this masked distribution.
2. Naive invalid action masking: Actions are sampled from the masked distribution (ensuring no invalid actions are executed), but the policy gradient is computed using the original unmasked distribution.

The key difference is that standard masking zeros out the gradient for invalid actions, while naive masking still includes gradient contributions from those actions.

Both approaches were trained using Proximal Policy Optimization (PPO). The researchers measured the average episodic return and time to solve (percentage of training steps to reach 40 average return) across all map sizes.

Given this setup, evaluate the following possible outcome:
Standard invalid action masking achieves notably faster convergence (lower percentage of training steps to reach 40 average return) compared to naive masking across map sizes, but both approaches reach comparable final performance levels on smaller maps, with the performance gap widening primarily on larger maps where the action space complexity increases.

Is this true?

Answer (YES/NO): NO